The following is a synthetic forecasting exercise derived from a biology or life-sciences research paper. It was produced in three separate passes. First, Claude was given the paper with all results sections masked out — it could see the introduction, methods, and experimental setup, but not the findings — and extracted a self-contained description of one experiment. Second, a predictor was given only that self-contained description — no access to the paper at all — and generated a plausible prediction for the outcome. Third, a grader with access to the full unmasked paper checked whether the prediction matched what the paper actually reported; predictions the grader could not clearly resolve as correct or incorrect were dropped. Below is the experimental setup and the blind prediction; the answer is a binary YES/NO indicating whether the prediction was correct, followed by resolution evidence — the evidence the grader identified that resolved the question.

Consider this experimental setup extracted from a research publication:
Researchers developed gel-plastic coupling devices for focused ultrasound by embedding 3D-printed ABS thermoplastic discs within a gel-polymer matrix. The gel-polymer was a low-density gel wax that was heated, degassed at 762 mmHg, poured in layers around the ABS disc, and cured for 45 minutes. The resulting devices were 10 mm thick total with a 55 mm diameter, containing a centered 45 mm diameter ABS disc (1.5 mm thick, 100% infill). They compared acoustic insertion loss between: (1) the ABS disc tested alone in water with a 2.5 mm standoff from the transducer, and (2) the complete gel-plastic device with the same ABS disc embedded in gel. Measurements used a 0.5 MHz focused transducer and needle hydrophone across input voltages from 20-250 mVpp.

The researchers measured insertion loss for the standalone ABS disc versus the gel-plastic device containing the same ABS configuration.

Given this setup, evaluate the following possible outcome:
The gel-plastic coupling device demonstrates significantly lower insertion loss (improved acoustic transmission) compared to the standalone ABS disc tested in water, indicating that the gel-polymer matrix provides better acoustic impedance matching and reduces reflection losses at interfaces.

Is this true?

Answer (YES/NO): NO